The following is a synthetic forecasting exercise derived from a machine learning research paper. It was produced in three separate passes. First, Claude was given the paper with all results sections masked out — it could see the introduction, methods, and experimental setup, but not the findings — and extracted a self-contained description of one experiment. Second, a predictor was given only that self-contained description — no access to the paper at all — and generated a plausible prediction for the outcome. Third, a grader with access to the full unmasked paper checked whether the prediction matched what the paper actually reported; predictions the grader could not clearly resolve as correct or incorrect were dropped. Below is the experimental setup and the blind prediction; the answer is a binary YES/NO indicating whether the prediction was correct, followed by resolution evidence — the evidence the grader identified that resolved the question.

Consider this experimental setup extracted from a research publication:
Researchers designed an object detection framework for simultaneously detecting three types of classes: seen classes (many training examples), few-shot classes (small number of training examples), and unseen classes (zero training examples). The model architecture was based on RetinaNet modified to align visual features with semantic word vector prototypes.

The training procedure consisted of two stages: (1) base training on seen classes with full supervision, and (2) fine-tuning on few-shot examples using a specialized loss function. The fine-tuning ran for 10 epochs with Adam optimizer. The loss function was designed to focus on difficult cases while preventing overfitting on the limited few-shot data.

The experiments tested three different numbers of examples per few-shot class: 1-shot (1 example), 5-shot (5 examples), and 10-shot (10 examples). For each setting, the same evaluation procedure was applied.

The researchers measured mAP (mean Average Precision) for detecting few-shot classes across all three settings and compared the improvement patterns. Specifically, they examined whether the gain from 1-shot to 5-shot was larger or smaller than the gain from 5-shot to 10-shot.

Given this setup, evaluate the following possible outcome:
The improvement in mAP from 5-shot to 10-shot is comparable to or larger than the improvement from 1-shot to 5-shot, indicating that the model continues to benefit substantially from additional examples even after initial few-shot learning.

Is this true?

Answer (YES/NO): YES